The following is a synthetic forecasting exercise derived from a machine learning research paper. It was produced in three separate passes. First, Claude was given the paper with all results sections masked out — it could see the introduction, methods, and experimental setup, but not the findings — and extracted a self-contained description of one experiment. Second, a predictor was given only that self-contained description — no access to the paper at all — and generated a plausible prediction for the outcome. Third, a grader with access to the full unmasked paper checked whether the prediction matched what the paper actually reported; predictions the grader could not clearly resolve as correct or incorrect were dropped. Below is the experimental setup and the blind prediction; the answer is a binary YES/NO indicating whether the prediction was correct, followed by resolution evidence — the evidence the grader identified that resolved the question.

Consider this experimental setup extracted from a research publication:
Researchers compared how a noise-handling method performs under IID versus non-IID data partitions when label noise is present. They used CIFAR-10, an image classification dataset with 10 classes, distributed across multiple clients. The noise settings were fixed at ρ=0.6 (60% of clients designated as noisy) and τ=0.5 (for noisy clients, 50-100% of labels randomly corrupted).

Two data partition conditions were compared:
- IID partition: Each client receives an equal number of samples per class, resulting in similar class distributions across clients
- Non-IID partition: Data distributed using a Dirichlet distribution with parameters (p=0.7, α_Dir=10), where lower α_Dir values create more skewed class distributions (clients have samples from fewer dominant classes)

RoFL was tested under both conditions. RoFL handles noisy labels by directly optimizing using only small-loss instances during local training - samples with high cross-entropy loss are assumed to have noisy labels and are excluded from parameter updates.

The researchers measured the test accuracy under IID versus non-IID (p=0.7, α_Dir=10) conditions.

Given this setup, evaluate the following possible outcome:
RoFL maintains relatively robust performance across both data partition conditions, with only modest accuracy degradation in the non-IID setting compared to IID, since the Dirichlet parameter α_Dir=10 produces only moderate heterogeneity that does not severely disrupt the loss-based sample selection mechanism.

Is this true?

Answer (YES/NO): NO